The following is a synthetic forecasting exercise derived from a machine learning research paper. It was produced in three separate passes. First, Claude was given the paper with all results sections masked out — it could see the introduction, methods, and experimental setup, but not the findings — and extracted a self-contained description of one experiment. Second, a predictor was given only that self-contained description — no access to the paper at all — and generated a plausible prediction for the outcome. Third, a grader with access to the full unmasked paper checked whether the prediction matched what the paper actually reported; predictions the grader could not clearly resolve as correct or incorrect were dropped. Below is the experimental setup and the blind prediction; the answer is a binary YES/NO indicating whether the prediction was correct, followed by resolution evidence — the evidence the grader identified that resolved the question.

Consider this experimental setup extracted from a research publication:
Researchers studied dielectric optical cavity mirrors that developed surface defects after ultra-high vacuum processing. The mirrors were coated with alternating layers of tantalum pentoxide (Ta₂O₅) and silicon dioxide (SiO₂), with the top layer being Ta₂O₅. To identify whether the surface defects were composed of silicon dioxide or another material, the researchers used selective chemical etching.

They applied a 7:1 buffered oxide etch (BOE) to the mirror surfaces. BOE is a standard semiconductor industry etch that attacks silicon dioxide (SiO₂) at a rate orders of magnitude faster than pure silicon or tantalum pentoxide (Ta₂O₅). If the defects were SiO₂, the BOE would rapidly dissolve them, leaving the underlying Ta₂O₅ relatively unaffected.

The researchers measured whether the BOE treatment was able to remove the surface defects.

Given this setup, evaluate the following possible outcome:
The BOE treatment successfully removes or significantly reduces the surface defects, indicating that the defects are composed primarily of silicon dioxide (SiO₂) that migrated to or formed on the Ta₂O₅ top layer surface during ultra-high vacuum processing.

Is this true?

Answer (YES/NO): NO